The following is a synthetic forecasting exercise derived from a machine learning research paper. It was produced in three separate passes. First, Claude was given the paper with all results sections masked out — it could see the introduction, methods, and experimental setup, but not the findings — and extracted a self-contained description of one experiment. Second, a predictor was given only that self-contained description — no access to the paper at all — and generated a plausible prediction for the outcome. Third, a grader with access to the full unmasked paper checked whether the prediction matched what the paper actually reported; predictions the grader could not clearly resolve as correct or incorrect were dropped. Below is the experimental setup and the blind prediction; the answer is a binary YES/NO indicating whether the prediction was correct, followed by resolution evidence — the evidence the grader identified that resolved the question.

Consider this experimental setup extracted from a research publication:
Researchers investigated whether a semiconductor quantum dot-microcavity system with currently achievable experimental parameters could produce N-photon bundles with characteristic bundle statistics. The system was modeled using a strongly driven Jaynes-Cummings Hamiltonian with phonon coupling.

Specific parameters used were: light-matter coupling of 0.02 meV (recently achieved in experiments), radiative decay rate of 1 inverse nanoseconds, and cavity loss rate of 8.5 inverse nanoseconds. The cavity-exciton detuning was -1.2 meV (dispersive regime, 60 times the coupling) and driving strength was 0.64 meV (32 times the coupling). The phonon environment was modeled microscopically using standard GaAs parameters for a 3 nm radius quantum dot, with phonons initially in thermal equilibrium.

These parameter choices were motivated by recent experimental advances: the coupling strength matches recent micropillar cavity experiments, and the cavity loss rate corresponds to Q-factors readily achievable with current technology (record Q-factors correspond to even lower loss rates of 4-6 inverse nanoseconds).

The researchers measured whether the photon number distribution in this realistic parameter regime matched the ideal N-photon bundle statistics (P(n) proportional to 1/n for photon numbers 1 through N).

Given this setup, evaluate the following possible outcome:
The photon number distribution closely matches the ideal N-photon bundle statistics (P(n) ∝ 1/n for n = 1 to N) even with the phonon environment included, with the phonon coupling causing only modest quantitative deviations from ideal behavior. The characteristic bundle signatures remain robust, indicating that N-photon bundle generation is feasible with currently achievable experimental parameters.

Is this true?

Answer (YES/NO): NO